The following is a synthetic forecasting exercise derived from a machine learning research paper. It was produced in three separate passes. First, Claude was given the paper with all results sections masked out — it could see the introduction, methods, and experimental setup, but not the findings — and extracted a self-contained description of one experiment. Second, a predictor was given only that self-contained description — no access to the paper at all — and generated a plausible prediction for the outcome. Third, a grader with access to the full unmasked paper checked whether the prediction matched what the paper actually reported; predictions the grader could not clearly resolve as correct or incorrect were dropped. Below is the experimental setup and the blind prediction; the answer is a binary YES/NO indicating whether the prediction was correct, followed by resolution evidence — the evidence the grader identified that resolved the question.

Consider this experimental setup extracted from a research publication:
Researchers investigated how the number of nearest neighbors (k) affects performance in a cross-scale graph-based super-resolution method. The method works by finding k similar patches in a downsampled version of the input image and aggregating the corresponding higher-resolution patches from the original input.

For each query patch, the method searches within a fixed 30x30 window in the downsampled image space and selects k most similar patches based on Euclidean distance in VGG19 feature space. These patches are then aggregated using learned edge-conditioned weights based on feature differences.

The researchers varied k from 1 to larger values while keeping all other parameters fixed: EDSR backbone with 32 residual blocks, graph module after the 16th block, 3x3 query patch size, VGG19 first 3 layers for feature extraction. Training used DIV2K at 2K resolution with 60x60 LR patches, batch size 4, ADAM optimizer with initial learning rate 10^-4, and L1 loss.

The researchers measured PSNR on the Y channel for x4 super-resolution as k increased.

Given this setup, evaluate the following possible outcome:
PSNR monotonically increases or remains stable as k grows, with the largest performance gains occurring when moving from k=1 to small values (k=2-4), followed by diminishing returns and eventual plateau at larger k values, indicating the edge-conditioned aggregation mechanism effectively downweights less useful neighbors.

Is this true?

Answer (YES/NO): NO